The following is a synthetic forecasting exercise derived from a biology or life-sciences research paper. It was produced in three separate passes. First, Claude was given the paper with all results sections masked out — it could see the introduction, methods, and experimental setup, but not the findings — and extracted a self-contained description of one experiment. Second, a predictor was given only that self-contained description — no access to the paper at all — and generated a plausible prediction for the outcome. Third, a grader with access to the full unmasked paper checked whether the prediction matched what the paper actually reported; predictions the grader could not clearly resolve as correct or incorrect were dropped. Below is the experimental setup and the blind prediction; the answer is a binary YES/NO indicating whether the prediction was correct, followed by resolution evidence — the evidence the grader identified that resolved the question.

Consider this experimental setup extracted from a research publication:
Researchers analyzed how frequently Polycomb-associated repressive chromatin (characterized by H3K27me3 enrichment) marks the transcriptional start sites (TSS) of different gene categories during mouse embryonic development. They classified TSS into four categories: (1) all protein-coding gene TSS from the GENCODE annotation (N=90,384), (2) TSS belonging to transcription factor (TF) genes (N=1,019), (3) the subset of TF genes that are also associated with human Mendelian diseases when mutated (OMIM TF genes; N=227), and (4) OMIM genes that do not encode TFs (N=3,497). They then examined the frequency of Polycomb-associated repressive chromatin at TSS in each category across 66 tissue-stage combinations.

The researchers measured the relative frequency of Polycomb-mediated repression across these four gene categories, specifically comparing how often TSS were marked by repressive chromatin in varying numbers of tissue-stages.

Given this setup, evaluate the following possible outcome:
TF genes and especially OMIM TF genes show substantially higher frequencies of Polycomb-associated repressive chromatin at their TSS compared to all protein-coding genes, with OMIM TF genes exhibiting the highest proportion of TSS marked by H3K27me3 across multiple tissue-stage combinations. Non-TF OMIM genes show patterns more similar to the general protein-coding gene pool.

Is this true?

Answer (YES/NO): YES